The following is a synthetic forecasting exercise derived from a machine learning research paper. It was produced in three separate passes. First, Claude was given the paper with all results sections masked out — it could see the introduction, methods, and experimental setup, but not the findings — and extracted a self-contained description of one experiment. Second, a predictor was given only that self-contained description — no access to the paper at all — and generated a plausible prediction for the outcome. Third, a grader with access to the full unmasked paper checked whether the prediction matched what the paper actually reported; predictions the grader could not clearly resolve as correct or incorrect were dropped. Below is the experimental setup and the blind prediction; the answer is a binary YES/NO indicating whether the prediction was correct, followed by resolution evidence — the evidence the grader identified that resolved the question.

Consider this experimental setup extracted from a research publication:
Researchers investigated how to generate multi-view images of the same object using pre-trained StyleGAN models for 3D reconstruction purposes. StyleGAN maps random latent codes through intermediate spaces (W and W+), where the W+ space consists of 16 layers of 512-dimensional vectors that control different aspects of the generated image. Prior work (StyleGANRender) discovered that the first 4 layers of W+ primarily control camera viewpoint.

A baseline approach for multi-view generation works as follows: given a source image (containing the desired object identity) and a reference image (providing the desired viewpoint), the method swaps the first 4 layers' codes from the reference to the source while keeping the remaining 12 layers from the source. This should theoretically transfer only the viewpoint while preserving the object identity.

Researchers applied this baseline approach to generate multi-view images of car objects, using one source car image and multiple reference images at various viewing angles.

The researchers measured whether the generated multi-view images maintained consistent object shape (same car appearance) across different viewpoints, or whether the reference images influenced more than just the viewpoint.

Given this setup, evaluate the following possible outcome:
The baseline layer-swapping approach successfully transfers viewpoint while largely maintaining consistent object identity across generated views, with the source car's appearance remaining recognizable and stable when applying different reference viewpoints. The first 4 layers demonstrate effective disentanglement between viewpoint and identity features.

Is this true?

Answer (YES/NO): NO